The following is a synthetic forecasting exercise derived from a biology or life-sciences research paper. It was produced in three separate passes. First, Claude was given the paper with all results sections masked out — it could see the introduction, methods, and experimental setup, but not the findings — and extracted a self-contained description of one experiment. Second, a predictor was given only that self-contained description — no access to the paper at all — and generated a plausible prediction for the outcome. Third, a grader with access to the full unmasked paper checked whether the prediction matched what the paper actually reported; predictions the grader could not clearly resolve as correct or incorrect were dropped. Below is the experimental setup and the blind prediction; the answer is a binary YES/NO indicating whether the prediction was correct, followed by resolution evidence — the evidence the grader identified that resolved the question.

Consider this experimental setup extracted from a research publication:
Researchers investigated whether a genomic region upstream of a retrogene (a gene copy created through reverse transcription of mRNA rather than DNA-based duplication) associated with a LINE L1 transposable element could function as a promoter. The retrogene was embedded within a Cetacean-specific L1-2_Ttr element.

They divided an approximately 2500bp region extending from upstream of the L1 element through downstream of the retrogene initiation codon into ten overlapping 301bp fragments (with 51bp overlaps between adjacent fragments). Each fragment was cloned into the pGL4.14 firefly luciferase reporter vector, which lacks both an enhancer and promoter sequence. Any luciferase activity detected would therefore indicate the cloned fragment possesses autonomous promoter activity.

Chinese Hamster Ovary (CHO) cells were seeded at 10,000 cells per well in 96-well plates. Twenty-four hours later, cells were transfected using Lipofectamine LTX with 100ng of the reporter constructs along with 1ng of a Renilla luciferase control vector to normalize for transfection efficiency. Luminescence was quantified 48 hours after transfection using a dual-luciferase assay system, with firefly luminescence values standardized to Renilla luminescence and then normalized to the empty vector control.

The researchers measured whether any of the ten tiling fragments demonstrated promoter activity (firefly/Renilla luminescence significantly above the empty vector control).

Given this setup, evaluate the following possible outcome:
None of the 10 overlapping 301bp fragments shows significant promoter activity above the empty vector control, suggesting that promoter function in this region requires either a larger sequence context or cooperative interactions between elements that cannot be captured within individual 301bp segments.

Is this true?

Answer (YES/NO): NO